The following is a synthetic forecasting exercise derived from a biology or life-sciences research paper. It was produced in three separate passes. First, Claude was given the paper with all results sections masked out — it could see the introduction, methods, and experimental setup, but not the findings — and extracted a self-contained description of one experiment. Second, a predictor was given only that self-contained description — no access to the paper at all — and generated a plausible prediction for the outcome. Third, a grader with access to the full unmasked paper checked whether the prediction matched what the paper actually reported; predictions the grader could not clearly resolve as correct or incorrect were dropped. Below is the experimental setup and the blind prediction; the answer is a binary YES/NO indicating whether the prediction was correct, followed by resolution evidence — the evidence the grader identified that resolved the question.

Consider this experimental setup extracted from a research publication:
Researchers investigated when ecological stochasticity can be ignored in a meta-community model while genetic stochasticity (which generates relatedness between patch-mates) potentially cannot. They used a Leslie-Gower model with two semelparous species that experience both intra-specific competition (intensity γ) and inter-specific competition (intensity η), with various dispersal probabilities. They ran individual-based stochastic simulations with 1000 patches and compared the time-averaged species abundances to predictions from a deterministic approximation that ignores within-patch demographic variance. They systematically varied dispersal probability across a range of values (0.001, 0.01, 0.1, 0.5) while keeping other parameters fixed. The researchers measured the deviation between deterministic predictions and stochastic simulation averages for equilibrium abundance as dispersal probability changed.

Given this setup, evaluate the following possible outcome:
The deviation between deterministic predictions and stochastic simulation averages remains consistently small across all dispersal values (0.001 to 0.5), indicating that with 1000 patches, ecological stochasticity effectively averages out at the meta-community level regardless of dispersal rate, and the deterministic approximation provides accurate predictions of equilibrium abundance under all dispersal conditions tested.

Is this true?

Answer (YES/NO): NO